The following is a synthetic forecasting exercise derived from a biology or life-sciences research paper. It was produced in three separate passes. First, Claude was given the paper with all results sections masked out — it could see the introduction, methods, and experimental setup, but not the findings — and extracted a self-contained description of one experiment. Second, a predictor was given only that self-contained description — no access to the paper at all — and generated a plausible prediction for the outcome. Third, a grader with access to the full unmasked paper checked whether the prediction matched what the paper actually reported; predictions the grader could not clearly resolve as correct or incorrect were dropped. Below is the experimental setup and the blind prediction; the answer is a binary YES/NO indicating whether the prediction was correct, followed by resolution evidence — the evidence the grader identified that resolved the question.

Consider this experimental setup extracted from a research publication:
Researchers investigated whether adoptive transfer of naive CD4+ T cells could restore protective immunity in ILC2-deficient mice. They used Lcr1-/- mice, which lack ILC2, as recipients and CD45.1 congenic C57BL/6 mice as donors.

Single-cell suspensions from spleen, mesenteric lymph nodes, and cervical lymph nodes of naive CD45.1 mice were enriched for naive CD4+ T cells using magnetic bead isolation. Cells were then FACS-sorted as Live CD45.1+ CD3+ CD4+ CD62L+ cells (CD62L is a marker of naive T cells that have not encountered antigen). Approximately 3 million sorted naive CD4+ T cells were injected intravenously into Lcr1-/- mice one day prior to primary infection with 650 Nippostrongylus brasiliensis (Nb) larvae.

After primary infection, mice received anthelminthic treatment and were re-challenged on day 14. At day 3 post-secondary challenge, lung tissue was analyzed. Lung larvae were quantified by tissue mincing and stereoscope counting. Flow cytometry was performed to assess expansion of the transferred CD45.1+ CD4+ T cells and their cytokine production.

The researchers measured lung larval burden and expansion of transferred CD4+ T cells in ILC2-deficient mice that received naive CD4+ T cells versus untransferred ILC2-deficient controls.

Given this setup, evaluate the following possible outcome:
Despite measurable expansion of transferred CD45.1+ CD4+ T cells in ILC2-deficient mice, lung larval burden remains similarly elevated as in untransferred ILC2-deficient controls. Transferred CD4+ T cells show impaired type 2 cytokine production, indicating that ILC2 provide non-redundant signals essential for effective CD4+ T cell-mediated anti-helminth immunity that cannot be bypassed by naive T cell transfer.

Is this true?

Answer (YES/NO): NO